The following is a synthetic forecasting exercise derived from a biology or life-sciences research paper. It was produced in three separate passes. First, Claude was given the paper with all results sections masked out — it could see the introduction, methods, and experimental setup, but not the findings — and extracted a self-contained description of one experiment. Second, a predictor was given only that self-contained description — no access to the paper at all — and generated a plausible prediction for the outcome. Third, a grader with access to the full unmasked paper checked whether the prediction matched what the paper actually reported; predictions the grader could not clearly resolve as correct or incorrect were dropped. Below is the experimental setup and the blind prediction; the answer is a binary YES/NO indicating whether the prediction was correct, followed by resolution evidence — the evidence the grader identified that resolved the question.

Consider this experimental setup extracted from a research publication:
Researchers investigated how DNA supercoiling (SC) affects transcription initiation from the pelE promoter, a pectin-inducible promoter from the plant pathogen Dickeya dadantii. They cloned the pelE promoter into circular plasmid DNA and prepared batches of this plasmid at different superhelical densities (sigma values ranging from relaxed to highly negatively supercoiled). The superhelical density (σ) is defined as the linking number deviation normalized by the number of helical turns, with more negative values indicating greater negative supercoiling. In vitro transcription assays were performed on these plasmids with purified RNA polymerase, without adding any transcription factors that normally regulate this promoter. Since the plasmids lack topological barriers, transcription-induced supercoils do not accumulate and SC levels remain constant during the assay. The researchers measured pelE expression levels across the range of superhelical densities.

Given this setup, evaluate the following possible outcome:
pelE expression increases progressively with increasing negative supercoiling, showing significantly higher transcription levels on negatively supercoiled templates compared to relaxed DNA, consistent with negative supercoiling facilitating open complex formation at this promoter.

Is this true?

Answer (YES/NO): YES